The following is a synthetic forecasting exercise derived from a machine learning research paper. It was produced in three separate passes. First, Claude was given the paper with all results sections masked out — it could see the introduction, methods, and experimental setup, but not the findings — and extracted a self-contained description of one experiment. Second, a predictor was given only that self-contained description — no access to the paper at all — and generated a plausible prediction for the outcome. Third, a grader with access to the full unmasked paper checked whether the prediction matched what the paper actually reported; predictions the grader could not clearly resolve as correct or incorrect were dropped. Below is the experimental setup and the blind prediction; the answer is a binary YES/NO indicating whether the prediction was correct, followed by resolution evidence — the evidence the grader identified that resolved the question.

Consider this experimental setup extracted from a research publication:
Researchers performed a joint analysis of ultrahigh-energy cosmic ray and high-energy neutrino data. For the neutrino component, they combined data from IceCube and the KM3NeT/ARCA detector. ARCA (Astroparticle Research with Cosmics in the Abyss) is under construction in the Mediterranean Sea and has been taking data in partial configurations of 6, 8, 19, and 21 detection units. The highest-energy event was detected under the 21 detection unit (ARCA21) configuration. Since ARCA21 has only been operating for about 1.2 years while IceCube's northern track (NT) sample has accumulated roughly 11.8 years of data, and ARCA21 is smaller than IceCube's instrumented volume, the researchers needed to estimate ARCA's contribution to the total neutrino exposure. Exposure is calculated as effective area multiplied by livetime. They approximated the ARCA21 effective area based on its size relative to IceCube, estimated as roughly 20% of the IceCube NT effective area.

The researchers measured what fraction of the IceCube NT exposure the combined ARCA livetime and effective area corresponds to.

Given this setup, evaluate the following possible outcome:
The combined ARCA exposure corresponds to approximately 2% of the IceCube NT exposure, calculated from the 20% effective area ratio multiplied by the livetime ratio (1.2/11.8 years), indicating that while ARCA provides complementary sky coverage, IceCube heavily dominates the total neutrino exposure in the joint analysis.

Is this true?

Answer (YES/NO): YES